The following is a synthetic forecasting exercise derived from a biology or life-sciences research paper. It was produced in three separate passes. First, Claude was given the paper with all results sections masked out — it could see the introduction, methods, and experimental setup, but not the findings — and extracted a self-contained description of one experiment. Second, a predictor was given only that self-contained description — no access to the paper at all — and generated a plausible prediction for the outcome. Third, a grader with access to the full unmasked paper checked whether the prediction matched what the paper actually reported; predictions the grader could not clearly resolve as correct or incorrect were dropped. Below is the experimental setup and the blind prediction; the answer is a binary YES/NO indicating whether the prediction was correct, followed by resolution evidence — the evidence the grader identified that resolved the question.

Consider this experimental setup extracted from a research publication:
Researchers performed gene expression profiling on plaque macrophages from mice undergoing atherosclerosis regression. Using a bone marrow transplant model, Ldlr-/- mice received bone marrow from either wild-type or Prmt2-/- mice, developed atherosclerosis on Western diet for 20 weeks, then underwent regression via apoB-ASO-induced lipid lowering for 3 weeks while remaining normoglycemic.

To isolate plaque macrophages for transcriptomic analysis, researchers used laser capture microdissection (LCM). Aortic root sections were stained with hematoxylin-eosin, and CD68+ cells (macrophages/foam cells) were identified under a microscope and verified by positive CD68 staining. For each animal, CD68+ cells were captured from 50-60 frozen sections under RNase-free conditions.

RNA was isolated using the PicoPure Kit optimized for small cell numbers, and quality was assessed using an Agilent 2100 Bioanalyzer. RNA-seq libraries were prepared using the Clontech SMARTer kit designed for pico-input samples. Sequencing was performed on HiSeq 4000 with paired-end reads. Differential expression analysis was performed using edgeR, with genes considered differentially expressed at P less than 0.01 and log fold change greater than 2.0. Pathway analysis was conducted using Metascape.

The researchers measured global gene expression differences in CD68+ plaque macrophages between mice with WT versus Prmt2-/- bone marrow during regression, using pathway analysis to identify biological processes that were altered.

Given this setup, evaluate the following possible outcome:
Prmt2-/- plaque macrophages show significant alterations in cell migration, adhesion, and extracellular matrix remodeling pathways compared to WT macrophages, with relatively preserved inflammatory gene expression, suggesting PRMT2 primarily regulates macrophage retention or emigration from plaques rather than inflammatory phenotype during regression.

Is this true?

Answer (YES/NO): NO